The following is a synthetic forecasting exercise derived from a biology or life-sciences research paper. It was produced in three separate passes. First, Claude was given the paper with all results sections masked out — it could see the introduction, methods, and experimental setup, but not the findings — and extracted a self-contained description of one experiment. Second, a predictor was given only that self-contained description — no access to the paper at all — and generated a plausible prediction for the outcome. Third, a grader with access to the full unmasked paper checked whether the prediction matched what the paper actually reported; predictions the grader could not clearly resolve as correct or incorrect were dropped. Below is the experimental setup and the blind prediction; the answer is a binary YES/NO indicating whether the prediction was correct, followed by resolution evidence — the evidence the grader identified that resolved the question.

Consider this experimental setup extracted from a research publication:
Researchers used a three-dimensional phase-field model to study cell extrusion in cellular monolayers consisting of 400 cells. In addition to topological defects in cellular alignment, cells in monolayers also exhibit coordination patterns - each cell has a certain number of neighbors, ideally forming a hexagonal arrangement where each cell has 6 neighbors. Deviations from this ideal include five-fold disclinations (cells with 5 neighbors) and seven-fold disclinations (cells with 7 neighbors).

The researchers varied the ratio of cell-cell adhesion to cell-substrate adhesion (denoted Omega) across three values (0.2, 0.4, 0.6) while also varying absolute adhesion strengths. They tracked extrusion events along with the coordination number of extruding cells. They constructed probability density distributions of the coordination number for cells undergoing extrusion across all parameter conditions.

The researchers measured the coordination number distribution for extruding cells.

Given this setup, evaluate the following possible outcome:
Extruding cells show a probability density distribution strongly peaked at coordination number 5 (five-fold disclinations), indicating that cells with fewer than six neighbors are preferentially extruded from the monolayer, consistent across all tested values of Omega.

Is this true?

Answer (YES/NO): NO